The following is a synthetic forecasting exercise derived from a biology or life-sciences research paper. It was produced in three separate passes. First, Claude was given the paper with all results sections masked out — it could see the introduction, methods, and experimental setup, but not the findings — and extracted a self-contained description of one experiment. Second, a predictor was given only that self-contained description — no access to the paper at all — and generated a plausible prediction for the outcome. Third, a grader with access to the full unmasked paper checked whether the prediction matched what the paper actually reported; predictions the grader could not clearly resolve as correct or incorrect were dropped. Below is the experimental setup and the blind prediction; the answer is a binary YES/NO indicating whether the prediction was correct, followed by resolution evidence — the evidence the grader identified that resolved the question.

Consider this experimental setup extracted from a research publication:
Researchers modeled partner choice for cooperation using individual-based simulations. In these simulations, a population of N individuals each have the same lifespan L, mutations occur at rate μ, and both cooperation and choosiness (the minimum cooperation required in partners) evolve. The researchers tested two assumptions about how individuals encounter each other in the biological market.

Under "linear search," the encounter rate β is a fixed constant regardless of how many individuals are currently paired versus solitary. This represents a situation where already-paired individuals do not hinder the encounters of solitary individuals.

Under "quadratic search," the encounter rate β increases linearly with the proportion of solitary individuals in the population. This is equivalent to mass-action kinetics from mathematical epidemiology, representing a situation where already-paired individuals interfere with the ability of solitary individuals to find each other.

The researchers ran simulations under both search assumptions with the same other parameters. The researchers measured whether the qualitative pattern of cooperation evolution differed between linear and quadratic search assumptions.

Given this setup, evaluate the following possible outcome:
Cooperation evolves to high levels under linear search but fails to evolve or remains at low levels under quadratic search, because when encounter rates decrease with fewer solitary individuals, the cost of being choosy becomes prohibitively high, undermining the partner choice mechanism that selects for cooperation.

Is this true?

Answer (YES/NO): NO